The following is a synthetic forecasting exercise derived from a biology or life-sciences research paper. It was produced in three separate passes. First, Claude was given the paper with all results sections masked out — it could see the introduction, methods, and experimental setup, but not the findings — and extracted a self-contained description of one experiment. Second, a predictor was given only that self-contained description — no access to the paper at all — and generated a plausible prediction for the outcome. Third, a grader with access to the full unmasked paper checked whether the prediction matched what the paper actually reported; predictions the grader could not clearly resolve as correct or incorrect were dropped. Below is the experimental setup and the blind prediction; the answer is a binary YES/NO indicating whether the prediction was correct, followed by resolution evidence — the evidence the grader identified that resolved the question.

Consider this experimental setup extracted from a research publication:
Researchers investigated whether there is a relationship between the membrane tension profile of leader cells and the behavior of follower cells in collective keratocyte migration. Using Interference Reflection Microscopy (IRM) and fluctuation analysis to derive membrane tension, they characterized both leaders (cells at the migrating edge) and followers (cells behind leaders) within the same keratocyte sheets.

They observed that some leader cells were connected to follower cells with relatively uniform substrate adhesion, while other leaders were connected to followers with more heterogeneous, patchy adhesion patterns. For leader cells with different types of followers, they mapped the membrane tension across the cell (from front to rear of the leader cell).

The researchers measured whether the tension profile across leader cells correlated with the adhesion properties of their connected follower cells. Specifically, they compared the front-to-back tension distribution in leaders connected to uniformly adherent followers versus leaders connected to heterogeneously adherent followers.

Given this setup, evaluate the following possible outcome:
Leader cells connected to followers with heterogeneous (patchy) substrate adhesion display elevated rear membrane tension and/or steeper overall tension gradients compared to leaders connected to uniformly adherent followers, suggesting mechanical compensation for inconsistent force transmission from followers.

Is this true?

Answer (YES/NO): NO